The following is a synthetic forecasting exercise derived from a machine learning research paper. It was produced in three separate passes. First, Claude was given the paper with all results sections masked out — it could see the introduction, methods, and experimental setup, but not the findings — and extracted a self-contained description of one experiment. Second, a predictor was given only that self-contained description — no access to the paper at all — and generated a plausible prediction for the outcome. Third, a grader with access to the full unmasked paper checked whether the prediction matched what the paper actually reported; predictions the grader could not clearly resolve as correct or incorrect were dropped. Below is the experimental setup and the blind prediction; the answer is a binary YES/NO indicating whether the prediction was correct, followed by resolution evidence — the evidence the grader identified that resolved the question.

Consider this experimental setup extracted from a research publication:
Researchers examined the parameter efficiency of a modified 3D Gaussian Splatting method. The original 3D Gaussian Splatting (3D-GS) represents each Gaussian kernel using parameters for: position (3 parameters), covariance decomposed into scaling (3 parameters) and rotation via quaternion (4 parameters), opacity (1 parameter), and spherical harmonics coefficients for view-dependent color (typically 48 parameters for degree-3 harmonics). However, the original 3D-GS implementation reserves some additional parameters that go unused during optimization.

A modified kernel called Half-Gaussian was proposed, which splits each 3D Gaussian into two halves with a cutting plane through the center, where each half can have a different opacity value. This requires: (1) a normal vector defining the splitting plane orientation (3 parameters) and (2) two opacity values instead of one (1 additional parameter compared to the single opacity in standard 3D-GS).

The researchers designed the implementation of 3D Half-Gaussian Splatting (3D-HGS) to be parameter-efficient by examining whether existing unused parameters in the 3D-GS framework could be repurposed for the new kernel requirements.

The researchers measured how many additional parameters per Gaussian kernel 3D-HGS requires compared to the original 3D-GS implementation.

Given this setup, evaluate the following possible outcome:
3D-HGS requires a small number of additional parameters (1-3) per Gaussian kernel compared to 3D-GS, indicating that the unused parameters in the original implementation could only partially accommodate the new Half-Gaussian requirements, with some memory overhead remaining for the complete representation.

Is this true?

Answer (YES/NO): YES